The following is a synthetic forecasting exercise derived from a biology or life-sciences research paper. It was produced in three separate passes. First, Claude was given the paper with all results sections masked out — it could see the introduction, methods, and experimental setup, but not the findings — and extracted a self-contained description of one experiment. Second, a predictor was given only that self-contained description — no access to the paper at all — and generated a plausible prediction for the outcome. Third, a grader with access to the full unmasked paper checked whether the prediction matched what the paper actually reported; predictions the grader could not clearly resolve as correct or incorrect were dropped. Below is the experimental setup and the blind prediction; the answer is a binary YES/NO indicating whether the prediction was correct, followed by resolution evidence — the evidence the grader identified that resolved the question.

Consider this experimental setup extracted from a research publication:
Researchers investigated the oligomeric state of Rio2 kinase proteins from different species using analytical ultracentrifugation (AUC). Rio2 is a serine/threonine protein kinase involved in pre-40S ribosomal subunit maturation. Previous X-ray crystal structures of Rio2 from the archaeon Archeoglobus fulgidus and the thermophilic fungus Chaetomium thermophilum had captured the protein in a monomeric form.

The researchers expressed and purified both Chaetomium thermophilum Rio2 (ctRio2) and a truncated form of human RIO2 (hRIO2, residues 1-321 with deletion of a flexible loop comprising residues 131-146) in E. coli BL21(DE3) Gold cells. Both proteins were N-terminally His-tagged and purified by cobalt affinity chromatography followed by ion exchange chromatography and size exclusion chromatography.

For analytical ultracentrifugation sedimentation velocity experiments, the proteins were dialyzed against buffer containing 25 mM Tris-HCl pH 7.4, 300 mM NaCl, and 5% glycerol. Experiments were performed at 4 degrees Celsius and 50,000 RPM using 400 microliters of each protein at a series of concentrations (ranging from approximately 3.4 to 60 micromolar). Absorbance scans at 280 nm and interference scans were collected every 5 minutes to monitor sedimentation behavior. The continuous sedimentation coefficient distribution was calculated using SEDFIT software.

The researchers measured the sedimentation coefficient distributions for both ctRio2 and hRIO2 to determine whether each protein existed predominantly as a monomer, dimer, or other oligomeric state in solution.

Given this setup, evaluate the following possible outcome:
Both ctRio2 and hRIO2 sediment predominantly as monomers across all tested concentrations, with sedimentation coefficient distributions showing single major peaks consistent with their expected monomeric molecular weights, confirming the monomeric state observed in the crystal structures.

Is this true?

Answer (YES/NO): NO